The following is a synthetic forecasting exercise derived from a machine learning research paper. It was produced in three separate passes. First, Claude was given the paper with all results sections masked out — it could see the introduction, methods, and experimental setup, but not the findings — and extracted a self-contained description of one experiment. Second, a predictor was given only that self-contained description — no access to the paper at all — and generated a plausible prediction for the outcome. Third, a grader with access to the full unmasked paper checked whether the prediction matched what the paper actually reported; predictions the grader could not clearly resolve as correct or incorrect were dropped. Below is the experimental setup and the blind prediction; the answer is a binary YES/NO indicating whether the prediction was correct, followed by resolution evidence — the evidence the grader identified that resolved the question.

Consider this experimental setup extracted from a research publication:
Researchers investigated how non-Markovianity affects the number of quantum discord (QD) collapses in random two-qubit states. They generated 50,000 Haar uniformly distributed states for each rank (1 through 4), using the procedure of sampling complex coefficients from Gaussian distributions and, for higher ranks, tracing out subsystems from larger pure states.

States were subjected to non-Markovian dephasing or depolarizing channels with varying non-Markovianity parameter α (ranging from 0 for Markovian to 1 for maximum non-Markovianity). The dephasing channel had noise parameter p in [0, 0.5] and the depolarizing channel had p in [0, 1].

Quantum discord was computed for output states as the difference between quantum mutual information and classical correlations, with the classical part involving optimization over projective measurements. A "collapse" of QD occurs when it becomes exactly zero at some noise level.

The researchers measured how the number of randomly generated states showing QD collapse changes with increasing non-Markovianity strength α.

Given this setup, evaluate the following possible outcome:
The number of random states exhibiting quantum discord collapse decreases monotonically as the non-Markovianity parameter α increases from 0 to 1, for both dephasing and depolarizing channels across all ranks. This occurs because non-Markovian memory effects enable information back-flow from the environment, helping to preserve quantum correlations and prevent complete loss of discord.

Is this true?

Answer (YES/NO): NO